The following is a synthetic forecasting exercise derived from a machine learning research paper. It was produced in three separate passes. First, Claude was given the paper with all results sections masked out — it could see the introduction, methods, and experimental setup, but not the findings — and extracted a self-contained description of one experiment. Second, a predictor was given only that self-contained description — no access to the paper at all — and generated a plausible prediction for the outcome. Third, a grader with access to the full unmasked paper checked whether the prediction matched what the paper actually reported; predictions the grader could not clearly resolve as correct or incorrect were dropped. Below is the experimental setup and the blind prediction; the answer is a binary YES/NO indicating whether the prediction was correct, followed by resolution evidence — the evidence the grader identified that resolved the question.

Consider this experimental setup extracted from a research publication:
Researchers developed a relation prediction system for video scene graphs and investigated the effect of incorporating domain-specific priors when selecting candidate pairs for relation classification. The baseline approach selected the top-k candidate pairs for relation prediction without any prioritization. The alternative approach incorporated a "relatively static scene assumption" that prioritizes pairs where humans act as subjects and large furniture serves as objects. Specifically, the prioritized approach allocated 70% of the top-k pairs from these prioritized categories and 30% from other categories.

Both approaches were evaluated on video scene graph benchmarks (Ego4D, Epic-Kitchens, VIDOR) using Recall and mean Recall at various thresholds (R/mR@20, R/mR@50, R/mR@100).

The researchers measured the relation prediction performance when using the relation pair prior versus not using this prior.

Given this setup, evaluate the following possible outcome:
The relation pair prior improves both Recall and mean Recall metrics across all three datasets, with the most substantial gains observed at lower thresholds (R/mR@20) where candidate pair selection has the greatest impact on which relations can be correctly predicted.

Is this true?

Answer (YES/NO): NO